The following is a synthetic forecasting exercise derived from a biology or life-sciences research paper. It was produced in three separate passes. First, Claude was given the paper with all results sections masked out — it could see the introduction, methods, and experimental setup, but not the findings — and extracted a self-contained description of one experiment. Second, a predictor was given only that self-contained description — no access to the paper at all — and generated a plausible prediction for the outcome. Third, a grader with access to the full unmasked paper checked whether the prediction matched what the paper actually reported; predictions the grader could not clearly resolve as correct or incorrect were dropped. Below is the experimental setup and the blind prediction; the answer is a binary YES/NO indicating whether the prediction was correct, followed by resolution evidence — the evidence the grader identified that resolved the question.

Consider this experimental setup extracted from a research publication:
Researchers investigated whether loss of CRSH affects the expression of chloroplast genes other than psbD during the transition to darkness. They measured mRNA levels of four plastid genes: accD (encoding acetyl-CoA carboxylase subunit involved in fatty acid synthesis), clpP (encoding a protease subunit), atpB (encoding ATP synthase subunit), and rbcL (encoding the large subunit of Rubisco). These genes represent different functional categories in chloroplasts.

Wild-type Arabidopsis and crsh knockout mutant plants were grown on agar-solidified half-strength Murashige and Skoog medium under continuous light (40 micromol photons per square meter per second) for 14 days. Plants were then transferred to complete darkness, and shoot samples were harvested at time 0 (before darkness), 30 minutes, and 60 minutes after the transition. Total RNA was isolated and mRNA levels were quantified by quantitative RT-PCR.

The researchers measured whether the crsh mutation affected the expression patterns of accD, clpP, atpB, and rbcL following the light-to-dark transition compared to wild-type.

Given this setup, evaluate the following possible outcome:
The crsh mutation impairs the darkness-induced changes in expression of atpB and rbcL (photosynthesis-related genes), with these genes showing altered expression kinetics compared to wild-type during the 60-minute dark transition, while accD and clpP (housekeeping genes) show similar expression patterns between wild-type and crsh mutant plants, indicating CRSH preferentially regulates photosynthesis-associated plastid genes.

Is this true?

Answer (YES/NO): NO